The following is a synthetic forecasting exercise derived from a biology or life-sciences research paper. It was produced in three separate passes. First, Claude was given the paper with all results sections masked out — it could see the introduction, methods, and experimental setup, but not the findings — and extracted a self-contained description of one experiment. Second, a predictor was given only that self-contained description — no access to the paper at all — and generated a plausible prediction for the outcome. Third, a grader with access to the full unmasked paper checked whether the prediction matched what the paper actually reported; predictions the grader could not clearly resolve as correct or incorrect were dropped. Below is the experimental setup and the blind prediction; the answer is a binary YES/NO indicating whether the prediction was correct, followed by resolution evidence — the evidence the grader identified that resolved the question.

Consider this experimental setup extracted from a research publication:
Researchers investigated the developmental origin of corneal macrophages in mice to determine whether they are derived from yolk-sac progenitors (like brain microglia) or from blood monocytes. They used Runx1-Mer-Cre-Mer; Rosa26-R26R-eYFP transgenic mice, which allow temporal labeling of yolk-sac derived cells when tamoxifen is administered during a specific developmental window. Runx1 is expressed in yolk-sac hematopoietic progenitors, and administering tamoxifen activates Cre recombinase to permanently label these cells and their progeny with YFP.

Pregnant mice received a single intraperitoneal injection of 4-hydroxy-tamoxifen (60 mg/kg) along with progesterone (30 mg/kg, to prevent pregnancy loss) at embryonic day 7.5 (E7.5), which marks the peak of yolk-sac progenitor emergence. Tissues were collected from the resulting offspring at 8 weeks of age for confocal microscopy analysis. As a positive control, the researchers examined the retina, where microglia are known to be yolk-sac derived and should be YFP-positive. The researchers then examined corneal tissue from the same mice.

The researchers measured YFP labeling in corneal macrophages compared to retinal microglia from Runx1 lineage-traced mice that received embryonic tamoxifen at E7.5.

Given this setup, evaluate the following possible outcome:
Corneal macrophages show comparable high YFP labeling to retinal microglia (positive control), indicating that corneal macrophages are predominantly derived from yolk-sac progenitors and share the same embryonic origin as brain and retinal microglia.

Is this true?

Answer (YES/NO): NO